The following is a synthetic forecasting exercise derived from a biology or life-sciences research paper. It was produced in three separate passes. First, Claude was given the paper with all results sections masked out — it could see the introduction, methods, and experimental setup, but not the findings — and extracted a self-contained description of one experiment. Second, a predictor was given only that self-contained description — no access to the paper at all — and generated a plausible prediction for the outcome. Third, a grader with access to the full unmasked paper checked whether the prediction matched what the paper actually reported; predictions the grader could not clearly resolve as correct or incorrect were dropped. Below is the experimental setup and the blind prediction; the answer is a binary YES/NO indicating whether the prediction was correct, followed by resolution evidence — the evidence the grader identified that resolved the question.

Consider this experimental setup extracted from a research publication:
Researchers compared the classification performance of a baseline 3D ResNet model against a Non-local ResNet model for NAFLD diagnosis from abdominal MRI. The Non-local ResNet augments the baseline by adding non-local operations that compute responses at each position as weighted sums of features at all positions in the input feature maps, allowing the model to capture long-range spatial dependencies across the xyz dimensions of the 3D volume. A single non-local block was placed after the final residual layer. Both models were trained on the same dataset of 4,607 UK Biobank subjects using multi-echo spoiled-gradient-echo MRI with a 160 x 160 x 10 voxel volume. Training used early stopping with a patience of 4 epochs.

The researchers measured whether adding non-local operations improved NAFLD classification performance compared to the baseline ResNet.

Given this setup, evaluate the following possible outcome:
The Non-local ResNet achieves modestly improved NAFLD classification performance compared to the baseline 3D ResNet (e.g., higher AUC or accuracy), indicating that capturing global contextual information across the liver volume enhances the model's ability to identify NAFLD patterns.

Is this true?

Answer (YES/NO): YES